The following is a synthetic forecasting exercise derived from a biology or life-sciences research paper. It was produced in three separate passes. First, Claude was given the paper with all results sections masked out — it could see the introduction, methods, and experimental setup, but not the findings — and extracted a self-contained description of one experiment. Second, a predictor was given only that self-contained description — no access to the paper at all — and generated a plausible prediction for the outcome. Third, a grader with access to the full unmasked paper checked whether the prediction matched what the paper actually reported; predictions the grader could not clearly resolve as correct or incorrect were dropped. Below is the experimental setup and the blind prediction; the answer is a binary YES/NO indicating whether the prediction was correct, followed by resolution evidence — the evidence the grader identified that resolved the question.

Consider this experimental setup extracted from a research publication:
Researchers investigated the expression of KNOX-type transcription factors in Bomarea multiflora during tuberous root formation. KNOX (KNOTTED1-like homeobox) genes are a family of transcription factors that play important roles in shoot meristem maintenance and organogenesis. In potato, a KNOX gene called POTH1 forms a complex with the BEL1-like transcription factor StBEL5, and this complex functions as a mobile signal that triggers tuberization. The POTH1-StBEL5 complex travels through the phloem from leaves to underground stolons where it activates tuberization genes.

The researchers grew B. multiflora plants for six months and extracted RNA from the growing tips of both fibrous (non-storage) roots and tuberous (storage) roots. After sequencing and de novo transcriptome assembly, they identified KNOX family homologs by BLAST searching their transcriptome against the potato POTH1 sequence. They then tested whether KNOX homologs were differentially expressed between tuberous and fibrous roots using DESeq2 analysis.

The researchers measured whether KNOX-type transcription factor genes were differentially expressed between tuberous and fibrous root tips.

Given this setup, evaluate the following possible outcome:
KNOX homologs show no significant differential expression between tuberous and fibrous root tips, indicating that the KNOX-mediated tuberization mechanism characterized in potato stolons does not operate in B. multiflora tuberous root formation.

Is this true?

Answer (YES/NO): YES